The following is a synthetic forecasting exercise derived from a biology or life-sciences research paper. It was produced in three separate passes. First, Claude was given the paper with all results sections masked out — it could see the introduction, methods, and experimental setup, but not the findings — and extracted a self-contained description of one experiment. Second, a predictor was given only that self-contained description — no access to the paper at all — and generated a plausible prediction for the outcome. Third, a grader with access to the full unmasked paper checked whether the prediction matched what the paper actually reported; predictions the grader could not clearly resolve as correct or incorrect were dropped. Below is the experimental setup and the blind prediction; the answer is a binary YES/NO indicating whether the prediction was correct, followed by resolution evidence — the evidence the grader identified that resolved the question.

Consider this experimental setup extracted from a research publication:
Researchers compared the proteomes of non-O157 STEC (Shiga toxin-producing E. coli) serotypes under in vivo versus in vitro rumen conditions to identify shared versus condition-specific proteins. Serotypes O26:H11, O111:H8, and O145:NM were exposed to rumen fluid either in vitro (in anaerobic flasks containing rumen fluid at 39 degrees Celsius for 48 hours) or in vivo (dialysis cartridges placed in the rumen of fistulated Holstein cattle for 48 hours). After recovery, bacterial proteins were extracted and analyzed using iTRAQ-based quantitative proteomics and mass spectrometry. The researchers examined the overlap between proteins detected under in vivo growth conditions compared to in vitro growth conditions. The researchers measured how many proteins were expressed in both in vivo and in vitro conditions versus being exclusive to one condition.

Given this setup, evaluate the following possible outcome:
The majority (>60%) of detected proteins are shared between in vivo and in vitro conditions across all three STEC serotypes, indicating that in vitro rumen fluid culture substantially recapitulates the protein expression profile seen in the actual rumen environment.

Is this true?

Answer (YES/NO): NO